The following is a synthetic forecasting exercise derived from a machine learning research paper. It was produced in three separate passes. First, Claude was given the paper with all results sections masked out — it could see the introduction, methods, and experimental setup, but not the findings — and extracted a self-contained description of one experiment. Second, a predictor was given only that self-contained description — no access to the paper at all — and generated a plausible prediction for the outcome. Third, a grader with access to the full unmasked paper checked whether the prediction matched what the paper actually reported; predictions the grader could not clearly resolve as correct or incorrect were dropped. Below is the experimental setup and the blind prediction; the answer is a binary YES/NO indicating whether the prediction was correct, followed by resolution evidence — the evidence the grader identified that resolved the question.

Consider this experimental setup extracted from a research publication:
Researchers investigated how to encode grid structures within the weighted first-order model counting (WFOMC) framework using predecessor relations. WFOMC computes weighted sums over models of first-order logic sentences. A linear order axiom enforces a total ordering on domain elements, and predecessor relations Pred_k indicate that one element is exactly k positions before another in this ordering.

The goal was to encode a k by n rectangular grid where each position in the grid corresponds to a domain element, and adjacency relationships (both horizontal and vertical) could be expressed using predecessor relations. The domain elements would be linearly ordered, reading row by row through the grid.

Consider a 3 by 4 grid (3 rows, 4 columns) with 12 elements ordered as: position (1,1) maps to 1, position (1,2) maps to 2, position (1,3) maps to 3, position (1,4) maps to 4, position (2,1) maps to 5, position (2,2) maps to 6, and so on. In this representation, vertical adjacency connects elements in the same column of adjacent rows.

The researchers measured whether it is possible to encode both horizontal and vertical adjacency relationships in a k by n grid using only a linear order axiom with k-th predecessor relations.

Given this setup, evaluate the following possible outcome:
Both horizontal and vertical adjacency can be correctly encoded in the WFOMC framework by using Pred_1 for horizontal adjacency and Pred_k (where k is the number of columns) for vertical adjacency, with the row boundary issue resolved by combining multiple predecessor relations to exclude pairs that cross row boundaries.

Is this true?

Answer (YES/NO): NO